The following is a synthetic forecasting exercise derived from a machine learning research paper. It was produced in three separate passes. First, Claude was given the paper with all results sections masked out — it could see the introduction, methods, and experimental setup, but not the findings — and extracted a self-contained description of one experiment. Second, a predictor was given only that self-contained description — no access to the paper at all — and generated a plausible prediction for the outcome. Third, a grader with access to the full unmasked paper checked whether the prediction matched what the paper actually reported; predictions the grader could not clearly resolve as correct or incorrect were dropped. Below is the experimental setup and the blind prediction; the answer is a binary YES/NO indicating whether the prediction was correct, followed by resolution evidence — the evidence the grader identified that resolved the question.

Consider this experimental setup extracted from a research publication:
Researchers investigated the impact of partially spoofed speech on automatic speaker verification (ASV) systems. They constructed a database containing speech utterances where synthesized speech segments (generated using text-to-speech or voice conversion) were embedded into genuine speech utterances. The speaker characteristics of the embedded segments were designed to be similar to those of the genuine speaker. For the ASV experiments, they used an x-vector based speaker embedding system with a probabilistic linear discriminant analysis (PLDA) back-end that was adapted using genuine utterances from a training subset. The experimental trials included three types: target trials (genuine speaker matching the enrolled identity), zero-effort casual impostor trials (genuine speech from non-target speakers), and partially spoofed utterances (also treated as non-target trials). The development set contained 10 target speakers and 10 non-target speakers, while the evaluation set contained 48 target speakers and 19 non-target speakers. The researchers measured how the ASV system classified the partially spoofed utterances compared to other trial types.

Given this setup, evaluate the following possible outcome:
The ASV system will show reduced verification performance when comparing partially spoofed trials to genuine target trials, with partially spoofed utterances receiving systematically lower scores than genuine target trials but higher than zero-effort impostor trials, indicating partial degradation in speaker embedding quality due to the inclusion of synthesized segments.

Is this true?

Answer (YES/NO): NO